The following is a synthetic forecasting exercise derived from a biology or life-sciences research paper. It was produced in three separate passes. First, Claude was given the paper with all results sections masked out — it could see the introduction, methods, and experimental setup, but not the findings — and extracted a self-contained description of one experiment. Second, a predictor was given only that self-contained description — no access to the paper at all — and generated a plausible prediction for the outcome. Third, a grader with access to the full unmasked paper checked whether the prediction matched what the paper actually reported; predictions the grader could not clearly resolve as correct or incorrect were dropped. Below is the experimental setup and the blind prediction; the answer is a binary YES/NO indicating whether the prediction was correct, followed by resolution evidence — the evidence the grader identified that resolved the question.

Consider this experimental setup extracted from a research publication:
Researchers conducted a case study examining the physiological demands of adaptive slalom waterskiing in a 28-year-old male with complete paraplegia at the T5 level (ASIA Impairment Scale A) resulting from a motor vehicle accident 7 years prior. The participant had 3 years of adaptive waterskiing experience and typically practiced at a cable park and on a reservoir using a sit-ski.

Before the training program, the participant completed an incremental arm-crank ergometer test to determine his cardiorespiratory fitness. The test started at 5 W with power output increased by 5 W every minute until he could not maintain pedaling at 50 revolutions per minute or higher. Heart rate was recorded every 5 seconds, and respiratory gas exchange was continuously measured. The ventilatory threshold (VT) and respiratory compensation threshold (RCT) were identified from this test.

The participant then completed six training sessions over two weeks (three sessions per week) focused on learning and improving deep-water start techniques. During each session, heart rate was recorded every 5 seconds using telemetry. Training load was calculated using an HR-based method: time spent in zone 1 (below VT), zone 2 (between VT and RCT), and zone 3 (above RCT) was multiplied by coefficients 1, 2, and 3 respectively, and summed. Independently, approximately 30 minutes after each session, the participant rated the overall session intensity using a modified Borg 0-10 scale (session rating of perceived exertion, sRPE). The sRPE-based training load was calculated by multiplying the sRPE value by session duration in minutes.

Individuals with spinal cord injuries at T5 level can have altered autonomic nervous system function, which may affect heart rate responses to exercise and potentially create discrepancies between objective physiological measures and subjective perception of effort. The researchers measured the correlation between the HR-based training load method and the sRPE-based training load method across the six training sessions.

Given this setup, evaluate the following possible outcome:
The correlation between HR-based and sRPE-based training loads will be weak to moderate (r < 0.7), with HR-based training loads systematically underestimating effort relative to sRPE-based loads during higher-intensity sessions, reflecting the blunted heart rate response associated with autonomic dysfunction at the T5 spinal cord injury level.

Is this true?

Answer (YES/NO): NO